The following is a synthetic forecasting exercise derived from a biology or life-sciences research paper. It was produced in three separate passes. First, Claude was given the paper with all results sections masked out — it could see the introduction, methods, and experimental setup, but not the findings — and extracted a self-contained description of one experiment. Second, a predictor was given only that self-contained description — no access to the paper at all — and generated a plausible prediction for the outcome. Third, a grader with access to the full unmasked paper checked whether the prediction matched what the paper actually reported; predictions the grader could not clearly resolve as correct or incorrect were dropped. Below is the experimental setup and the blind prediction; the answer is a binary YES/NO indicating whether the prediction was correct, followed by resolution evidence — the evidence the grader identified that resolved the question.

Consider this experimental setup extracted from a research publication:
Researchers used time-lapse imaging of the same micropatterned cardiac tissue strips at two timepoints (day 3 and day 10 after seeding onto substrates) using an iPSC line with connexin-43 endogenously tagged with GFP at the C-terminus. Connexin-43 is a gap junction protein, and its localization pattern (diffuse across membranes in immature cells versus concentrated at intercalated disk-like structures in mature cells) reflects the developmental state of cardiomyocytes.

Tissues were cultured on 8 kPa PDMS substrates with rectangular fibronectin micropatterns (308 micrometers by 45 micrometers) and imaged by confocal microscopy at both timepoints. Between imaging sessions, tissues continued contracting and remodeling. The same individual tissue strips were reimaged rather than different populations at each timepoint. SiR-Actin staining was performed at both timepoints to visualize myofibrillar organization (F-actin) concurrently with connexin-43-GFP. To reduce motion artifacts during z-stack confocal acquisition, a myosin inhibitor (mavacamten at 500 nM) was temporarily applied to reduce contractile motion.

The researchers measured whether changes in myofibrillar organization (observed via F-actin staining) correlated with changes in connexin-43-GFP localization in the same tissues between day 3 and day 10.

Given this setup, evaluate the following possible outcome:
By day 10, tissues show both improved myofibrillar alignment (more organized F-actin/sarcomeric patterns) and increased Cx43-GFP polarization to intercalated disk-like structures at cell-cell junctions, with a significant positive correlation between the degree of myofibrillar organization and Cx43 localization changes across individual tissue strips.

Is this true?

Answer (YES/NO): NO